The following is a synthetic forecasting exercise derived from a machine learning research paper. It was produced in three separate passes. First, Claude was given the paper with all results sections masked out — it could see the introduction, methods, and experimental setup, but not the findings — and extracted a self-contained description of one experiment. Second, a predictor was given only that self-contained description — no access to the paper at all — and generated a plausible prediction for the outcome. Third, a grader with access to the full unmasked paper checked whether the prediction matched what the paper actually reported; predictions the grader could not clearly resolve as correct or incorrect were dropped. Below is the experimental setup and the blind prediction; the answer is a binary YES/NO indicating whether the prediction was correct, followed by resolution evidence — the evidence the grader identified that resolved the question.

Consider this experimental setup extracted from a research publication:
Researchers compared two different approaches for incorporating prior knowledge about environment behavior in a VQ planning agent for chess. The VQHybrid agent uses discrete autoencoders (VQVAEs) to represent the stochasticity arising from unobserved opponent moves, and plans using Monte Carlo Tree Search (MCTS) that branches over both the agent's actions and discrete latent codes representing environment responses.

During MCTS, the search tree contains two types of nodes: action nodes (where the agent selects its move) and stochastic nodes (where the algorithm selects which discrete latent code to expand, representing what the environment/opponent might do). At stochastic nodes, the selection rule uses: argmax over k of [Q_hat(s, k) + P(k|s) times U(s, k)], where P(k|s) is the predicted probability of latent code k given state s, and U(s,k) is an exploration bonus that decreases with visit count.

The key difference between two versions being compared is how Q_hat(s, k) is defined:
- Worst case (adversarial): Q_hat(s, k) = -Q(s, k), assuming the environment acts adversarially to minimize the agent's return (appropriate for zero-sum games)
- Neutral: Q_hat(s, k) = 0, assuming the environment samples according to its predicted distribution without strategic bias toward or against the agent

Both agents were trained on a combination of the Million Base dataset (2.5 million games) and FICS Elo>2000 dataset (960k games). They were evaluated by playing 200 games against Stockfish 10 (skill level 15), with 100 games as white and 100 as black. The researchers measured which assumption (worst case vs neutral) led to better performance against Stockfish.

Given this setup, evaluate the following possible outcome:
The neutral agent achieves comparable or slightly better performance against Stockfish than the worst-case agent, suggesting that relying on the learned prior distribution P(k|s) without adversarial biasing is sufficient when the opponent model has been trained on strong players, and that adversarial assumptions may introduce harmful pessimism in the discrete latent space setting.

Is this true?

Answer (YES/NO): NO